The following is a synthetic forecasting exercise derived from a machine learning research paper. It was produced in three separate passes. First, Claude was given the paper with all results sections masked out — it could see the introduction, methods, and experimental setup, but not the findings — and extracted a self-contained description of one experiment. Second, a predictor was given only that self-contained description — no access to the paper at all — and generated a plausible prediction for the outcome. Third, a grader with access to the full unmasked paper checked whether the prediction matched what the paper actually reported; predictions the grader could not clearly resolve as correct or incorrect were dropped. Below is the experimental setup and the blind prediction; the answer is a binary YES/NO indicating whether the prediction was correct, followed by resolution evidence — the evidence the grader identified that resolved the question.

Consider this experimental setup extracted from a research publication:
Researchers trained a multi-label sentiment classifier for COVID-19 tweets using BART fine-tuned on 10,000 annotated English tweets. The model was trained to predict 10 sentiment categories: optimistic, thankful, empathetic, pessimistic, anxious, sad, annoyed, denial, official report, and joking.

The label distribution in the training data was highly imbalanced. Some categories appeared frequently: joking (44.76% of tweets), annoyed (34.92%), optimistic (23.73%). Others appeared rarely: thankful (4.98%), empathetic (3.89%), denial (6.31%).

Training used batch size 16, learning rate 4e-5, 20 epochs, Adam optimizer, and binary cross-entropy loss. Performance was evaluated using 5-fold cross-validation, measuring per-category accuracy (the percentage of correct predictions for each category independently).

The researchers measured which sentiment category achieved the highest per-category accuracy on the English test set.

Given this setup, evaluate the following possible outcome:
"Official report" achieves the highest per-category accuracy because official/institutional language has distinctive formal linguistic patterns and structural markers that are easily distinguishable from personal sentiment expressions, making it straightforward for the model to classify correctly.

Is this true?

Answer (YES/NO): YES